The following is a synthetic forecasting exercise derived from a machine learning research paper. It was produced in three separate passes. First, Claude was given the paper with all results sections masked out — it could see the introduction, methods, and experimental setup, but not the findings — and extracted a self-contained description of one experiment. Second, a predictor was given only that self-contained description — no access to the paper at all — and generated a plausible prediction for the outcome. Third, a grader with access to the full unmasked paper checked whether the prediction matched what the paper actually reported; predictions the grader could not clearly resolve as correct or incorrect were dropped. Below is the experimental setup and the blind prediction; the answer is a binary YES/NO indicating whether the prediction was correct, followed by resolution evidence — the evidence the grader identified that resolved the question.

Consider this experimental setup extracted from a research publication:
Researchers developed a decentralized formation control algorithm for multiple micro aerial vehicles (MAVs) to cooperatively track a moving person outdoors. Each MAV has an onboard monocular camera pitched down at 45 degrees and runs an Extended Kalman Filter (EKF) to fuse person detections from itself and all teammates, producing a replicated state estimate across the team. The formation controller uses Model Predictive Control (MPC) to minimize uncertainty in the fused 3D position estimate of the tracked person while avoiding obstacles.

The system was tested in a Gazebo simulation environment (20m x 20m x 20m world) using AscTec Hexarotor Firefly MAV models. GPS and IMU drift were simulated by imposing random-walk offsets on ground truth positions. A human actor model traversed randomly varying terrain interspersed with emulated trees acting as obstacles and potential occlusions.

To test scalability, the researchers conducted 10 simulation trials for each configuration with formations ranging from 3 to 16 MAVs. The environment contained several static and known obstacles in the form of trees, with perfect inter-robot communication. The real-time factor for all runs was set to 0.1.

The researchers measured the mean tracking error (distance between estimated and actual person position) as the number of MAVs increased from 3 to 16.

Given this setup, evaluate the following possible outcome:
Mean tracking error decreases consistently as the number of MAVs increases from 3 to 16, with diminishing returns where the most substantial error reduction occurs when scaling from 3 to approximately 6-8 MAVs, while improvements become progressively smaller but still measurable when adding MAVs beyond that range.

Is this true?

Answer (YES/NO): NO